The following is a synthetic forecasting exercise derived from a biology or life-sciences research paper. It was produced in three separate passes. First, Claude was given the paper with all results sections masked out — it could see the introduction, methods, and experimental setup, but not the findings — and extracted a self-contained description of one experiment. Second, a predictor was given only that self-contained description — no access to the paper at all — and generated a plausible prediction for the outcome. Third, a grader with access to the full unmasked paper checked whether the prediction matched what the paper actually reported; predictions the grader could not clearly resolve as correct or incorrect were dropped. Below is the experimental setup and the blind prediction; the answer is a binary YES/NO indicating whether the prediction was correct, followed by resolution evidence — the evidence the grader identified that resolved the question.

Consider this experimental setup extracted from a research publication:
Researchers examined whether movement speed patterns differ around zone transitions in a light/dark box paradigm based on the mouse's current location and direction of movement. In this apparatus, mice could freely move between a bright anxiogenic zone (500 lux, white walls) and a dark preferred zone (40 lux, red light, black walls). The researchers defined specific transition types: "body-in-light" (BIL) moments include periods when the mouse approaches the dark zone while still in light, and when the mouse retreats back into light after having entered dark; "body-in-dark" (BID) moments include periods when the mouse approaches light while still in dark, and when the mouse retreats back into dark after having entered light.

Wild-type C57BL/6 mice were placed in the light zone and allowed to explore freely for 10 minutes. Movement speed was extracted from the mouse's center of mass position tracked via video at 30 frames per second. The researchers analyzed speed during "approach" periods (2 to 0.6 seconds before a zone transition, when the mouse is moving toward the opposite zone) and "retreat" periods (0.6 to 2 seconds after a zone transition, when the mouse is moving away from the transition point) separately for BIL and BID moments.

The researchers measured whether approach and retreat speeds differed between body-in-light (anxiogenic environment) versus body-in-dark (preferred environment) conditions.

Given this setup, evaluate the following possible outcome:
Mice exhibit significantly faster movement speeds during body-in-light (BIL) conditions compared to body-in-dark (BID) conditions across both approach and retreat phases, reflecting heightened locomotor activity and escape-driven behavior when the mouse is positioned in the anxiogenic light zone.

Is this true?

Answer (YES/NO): YES